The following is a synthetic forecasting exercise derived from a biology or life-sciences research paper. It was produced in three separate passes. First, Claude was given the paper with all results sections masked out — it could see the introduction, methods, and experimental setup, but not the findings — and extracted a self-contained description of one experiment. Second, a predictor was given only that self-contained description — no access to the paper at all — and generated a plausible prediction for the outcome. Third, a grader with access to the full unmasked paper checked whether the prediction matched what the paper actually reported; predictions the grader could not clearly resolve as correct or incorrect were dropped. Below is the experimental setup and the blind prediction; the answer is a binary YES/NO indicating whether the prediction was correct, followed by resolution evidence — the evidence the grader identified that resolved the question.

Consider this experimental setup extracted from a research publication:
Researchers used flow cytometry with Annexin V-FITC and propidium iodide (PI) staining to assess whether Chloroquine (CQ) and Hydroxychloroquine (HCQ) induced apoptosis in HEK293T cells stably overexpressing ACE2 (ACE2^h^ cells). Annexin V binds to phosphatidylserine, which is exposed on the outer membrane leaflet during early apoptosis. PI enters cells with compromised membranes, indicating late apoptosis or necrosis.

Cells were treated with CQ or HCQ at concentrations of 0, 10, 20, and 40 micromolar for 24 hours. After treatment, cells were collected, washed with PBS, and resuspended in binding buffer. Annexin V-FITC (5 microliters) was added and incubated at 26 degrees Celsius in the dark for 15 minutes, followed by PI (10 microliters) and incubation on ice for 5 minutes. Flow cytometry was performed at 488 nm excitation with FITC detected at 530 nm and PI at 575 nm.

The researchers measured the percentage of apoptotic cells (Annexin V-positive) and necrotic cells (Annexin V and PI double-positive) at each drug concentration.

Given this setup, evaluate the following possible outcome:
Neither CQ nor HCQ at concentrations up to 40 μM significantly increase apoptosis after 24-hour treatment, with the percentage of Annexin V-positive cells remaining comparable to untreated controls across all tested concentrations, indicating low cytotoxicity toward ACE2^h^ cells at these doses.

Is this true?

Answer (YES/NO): YES